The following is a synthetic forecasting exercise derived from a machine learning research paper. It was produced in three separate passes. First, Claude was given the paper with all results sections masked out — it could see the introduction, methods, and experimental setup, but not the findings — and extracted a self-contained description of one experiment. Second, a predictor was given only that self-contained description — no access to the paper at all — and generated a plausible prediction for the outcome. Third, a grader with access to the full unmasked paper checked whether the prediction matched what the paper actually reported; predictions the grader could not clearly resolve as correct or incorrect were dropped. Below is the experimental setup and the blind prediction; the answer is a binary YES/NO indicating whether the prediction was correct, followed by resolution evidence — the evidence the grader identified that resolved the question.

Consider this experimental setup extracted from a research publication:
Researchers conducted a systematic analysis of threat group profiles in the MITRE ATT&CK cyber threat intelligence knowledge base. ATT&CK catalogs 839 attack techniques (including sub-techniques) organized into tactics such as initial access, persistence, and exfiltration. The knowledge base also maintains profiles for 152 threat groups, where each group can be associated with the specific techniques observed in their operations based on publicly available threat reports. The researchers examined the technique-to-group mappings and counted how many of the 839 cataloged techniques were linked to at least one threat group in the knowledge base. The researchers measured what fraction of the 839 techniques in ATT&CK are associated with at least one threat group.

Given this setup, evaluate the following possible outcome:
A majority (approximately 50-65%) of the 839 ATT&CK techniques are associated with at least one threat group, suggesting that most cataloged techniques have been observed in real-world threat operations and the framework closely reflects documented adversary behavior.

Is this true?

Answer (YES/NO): YES